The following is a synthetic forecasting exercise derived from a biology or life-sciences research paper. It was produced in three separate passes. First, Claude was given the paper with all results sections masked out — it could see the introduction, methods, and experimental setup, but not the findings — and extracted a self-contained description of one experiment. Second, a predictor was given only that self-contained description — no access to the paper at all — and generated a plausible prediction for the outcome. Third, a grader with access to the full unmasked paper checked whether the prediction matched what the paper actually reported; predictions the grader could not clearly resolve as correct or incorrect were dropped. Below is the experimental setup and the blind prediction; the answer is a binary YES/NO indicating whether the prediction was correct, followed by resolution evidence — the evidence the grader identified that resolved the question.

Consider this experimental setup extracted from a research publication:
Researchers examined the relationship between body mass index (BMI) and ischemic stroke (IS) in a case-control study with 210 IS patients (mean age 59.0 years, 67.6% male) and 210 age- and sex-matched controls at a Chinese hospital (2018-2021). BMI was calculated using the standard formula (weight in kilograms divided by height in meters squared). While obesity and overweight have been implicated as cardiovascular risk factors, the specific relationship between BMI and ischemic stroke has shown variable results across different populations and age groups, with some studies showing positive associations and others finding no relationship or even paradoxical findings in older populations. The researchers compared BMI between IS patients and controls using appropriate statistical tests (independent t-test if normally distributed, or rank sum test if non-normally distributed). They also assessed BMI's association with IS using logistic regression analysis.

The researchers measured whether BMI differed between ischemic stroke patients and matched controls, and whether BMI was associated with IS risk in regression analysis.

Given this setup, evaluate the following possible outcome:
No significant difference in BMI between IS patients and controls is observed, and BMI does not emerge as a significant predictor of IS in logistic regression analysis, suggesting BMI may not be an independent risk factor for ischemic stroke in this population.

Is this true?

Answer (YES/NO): YES